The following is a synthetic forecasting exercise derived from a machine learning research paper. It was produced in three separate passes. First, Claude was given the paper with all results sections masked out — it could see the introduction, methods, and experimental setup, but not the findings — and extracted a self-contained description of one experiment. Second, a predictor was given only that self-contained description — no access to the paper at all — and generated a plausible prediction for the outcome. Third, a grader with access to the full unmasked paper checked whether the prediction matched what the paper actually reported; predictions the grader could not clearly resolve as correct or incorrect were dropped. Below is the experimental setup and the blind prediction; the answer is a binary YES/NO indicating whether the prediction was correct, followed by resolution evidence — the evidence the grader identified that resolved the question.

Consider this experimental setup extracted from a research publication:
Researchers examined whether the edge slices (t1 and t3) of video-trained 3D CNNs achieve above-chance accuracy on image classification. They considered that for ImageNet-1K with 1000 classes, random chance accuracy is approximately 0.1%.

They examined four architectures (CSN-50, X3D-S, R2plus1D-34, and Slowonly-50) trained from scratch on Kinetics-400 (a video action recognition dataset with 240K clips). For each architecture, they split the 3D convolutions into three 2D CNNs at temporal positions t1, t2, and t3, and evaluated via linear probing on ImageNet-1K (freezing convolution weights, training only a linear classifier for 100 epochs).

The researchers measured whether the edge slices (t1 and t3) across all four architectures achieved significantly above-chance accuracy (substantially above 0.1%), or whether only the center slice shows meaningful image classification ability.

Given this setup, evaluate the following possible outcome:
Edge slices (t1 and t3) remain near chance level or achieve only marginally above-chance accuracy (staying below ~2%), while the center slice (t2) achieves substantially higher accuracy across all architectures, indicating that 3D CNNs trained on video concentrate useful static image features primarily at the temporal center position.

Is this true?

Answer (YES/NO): NO